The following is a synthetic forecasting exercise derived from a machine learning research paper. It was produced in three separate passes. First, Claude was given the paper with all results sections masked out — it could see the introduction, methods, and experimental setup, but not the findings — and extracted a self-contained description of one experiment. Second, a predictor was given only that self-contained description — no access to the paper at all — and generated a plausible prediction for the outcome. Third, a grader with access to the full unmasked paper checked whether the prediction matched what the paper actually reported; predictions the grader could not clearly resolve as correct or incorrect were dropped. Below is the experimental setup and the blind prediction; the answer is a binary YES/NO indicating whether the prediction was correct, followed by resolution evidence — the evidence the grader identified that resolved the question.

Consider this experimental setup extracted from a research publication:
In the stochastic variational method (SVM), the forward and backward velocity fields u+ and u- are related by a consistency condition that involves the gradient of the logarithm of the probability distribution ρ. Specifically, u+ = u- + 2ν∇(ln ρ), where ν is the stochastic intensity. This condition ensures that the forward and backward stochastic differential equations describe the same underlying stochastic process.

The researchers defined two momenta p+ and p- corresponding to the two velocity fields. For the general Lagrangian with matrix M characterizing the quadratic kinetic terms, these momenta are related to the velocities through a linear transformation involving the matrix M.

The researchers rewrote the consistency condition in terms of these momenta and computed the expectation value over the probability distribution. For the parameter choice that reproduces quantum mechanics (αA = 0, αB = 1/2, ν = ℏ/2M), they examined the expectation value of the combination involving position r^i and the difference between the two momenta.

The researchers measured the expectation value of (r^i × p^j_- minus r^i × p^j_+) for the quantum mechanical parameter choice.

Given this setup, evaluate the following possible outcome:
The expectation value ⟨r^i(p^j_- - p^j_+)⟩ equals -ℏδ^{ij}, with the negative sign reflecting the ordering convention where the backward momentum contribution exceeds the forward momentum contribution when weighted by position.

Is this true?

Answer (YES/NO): NO